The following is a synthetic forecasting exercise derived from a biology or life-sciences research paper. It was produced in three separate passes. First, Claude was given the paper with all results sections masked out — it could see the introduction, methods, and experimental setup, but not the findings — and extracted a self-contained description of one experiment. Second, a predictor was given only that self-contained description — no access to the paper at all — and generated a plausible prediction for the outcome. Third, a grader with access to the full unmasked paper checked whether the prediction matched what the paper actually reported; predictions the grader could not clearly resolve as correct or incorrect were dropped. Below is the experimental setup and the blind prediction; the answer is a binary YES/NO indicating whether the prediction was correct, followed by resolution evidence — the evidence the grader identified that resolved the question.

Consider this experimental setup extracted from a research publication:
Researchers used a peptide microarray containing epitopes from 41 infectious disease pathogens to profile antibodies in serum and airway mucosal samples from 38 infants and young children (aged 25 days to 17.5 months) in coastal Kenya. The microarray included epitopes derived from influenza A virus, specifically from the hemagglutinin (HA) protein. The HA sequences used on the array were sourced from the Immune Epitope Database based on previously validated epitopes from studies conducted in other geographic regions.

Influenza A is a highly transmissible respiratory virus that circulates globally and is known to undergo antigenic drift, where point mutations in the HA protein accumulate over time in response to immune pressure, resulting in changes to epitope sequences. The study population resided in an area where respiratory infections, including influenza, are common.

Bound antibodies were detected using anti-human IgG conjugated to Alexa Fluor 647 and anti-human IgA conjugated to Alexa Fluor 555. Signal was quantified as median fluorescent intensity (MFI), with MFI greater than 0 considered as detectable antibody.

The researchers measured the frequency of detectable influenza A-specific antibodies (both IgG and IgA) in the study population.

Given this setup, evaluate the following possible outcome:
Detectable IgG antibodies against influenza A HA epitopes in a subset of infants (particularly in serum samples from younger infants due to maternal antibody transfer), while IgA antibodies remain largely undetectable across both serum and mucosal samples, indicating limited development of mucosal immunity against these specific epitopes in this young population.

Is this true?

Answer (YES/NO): NO